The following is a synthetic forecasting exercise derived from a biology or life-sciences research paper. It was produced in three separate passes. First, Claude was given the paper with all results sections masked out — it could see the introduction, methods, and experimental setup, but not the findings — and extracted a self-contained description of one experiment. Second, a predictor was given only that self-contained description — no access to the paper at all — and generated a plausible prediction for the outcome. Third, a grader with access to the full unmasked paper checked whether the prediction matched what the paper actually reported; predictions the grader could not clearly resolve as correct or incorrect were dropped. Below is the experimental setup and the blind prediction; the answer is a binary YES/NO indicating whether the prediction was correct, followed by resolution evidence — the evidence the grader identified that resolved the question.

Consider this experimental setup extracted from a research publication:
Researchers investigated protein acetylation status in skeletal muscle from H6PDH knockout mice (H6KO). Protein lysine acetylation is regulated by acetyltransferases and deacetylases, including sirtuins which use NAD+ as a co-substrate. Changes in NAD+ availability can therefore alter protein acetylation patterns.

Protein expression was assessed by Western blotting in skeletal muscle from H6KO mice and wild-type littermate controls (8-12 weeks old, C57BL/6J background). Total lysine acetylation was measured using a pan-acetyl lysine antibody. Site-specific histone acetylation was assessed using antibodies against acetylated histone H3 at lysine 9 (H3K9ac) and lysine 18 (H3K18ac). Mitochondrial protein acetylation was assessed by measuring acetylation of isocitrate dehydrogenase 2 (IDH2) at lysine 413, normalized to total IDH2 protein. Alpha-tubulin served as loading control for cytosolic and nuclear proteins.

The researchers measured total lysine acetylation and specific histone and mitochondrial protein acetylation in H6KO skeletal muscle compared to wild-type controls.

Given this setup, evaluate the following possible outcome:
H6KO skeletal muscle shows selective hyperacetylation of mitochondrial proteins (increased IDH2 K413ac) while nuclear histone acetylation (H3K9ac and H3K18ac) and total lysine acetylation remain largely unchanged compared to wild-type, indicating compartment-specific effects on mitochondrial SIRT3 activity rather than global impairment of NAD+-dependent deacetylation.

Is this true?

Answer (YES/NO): NO